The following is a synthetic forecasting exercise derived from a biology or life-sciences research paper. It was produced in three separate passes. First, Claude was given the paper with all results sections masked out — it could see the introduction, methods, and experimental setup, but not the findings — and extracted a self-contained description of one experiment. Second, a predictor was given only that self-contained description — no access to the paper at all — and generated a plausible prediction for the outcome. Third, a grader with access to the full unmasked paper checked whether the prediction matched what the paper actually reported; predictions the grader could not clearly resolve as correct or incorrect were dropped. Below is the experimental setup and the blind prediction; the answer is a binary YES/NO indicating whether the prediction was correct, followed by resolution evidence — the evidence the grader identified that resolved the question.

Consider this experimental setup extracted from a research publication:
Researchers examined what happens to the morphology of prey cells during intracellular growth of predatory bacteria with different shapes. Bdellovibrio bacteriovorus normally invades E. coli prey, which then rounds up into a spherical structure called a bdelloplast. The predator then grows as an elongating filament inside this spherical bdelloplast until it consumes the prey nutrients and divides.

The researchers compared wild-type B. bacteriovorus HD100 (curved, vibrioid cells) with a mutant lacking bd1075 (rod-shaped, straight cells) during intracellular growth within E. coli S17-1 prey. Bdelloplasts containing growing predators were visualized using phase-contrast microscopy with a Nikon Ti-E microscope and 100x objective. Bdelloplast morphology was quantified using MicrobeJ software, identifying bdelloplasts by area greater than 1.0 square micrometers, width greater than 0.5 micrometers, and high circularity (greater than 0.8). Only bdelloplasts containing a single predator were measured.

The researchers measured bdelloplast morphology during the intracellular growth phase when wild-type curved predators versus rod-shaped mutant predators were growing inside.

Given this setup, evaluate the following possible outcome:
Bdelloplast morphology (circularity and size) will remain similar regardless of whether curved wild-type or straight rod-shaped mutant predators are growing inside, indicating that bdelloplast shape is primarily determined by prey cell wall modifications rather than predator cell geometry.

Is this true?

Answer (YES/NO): NO